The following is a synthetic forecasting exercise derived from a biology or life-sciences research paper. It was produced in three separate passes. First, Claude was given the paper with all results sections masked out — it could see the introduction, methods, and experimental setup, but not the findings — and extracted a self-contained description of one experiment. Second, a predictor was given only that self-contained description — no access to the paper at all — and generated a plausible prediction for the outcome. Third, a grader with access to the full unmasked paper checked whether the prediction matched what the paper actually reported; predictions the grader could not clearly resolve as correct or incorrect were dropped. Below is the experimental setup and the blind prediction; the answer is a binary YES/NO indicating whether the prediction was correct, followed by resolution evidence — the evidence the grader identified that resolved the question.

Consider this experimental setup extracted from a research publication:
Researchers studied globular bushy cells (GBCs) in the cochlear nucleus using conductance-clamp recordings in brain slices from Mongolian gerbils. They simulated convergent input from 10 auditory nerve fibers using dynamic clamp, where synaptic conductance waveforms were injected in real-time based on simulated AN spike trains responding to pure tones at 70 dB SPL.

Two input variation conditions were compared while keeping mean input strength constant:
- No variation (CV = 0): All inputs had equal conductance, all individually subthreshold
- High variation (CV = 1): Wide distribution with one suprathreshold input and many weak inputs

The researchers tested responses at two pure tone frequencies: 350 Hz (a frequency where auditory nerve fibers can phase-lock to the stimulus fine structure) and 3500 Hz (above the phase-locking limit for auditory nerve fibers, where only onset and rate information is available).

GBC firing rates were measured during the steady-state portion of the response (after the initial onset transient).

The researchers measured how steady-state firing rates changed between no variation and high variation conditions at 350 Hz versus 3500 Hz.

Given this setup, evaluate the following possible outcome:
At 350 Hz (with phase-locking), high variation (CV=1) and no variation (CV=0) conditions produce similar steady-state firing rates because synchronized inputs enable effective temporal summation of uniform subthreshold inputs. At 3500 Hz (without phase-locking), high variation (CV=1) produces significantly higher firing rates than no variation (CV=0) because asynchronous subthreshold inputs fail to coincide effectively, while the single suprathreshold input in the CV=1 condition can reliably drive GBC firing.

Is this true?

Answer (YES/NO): NO